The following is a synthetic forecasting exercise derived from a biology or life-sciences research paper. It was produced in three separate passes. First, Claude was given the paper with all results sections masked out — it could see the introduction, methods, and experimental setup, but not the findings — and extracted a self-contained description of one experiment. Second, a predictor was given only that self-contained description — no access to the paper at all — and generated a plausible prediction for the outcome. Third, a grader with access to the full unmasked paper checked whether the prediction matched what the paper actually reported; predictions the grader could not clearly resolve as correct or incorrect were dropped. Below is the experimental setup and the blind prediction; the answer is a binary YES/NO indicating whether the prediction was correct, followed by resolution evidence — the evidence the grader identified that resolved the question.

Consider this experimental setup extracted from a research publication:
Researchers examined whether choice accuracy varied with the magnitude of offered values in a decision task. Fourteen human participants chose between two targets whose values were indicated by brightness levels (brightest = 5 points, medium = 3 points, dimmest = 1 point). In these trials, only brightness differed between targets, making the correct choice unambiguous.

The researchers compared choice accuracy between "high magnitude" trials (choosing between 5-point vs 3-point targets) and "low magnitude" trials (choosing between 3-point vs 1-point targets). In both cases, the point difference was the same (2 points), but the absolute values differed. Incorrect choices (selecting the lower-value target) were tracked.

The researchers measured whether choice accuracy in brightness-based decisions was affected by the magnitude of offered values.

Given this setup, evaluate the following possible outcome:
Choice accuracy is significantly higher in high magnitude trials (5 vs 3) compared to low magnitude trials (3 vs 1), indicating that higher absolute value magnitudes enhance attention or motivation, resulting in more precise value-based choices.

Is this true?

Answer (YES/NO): NO